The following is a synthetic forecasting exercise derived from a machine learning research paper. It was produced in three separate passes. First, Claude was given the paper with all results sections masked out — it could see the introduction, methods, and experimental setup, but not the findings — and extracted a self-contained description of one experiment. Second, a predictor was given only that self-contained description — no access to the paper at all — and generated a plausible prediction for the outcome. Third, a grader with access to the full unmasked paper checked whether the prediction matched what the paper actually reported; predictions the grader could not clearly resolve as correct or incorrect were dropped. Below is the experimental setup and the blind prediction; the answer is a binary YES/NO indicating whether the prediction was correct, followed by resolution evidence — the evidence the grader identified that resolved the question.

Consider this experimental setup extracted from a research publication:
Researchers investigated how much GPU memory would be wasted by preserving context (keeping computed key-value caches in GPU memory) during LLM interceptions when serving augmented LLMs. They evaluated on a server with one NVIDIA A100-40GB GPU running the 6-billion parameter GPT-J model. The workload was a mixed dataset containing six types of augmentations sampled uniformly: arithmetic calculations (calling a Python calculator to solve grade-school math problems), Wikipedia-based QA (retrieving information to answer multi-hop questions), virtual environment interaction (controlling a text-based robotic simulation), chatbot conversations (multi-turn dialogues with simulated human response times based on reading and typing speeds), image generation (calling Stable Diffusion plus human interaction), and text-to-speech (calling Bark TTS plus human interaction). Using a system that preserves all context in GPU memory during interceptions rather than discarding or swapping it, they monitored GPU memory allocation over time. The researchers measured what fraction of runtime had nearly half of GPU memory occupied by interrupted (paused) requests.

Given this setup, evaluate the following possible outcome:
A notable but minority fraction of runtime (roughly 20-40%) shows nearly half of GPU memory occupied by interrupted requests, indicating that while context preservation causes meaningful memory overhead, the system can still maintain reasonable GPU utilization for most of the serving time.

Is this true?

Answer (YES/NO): NO